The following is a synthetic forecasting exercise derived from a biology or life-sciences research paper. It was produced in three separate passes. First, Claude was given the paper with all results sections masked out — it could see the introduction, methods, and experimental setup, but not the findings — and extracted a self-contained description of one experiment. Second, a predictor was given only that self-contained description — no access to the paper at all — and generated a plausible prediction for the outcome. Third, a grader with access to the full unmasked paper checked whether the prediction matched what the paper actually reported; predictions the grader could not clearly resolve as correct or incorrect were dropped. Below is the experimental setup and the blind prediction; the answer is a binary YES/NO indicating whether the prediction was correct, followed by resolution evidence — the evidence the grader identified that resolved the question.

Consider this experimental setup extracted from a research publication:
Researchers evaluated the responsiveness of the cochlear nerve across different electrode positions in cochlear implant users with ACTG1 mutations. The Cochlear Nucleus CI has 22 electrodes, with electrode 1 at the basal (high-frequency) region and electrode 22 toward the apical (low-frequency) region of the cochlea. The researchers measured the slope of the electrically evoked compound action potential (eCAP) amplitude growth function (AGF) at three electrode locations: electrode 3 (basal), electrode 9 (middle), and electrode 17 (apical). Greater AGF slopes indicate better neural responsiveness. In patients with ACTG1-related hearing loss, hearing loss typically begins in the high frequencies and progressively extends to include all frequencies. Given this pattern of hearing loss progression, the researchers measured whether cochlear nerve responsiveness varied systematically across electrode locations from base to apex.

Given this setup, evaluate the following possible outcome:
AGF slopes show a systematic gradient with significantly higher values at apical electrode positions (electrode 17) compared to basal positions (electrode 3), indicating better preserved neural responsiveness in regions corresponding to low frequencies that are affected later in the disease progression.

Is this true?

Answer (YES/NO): NO